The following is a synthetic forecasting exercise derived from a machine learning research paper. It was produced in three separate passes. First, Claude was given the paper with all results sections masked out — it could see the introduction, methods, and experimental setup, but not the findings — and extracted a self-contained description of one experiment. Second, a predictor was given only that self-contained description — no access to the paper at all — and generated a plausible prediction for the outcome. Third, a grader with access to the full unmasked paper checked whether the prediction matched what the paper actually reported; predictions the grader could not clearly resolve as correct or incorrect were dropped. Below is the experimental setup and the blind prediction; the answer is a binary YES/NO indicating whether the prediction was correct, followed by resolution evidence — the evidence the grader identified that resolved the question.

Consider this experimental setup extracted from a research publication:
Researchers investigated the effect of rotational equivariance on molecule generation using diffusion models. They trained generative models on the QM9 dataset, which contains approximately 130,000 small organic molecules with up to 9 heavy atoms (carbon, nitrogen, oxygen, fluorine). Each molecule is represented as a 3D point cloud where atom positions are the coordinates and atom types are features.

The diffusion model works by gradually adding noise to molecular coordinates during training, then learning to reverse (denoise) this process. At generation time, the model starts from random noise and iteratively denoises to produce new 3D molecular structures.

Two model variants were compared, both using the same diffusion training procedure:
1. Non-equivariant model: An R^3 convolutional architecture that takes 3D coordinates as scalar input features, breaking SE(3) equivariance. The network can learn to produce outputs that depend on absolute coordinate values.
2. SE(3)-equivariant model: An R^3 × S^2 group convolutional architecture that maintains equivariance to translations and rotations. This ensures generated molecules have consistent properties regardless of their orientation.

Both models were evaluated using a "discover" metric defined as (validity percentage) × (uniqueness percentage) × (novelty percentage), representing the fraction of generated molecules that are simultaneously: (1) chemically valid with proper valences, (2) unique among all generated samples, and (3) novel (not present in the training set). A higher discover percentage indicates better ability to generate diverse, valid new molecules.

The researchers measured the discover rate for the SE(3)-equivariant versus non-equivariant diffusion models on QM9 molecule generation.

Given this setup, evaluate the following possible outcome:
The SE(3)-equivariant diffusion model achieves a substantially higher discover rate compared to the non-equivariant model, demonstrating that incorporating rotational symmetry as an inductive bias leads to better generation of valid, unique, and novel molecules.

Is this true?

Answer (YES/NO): NO